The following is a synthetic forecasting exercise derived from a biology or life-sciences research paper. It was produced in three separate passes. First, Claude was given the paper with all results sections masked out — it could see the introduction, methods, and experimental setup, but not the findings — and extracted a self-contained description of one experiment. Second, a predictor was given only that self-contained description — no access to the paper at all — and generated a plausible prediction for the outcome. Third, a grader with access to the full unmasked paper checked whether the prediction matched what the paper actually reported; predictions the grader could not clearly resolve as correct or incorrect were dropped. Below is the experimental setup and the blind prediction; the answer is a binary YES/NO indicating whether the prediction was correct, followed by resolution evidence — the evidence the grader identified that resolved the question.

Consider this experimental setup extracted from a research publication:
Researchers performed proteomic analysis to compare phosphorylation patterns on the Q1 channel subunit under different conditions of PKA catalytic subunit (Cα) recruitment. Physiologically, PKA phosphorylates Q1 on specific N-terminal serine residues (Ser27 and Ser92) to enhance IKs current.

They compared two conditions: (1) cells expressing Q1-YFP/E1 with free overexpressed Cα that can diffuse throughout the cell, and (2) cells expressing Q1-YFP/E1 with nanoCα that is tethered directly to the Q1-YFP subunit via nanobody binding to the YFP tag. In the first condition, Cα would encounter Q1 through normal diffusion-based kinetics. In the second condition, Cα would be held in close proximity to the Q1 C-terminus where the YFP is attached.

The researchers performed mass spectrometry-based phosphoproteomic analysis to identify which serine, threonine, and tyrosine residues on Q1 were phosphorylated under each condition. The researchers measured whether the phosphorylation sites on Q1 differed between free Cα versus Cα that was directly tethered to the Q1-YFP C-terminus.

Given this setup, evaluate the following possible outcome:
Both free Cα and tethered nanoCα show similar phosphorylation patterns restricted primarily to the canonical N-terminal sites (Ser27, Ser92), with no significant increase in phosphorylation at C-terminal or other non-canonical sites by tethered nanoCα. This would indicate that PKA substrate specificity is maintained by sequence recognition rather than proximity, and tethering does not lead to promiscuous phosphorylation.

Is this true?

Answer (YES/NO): NO